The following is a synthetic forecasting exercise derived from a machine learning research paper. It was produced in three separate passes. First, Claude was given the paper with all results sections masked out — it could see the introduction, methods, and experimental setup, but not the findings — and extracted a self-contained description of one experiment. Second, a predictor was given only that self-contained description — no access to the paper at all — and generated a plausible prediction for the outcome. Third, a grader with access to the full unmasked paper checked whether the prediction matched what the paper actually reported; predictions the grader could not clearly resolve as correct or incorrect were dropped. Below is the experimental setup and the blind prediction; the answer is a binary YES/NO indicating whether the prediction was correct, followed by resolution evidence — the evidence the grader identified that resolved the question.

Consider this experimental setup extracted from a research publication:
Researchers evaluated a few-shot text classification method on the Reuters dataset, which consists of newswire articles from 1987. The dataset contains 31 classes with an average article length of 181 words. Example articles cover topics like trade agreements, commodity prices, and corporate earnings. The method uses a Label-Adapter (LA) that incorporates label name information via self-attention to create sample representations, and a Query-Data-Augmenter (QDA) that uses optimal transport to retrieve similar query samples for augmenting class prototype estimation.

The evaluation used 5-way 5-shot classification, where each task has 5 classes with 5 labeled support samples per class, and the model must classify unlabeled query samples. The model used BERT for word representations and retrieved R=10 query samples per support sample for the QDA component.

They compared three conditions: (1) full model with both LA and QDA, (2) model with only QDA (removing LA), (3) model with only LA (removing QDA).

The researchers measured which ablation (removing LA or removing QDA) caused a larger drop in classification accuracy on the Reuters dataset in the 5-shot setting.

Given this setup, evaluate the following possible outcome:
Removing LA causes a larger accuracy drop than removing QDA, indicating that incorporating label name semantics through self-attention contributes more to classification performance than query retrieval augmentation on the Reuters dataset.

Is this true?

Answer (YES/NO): YES